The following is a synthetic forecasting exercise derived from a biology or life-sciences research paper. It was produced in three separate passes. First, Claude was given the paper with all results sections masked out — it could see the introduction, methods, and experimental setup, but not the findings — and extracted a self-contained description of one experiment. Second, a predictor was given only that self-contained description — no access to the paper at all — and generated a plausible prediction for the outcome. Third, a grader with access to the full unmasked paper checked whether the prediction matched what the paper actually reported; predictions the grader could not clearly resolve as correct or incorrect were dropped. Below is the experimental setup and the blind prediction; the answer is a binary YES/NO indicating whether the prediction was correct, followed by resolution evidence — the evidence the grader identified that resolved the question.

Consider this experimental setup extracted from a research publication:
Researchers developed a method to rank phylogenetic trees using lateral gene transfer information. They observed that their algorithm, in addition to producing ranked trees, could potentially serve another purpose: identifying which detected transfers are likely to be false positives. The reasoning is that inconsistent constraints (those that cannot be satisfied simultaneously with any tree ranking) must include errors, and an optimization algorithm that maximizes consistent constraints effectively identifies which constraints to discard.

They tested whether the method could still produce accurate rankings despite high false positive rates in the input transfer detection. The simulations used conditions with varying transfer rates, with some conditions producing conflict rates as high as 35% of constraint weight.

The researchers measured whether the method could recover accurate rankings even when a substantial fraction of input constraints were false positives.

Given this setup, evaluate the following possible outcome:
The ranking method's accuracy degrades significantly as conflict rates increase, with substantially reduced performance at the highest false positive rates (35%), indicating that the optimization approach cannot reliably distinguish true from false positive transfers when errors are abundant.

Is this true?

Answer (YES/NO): NO